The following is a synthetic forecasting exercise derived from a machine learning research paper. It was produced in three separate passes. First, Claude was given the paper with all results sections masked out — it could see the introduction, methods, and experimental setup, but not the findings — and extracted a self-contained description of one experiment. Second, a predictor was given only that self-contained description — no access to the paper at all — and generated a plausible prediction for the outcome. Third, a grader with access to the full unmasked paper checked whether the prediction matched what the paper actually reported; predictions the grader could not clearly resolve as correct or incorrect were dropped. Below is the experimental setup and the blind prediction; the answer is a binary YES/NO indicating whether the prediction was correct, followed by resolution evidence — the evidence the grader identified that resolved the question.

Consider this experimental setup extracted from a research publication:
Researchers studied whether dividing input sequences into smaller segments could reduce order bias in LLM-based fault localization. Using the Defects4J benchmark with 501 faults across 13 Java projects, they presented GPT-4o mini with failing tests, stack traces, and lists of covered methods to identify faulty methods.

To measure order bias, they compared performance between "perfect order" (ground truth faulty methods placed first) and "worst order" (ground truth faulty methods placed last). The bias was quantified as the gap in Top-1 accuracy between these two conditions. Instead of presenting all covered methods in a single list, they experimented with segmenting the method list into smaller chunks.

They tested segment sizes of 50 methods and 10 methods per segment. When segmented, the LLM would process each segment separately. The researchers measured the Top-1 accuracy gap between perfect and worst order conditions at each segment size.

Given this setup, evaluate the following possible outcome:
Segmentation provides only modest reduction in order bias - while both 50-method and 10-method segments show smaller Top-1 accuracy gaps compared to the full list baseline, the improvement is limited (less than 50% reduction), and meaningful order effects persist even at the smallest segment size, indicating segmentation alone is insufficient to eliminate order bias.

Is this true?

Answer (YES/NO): NO